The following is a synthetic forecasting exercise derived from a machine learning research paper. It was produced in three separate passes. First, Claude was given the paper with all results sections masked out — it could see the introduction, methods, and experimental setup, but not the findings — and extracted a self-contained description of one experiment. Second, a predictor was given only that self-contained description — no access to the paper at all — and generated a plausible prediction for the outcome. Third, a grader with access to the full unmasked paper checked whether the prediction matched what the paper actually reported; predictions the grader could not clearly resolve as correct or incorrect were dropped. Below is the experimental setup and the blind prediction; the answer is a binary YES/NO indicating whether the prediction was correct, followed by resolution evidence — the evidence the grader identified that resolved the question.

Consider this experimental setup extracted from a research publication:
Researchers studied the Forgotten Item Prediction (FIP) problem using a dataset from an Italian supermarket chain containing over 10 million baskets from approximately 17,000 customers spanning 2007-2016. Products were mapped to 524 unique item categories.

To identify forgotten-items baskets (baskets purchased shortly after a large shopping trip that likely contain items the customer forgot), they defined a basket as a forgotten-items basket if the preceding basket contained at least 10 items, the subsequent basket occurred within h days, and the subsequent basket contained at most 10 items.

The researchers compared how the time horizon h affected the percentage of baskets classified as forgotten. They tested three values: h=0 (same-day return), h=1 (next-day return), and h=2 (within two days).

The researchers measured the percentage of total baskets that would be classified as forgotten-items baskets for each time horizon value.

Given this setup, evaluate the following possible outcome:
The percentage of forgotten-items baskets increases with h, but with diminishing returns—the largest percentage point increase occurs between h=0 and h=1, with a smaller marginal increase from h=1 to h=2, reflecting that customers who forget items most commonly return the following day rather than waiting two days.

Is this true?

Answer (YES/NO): NO